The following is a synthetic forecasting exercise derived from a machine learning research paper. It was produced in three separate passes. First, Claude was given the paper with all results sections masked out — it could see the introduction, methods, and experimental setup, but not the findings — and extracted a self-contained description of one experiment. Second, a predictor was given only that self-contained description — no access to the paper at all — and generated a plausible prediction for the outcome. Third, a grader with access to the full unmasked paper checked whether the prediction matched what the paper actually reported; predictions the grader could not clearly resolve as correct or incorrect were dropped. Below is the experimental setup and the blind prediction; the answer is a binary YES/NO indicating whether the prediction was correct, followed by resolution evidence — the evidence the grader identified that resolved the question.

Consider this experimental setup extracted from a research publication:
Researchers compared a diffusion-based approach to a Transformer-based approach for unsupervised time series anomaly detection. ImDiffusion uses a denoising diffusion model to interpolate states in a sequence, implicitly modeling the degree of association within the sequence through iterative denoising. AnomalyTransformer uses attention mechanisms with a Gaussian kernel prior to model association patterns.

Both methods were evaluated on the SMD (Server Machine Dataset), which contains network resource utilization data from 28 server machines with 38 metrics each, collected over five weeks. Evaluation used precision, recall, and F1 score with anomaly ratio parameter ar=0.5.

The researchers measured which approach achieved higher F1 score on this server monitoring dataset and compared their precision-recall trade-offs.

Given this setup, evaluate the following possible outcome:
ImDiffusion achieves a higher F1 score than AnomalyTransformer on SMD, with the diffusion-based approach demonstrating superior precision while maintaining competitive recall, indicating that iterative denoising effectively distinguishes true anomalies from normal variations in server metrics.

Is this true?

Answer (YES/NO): YES